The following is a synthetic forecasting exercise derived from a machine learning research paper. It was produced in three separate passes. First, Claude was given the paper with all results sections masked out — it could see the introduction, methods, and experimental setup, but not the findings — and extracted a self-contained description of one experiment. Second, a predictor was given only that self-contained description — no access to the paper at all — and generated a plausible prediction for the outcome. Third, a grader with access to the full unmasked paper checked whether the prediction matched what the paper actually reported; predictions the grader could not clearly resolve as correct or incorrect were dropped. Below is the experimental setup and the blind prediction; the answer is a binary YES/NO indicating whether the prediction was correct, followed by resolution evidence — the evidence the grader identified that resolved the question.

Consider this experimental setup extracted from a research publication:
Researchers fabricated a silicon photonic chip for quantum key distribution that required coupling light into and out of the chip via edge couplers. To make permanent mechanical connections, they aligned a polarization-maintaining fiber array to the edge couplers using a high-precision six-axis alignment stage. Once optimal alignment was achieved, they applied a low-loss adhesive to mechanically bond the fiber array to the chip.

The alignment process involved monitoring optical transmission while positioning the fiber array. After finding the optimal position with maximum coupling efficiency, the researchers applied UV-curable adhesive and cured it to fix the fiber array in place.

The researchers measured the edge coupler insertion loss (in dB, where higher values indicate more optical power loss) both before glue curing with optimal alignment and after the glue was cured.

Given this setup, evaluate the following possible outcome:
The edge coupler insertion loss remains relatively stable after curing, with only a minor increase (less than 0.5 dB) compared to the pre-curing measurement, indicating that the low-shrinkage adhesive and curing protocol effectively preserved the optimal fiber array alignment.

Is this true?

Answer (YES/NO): NO